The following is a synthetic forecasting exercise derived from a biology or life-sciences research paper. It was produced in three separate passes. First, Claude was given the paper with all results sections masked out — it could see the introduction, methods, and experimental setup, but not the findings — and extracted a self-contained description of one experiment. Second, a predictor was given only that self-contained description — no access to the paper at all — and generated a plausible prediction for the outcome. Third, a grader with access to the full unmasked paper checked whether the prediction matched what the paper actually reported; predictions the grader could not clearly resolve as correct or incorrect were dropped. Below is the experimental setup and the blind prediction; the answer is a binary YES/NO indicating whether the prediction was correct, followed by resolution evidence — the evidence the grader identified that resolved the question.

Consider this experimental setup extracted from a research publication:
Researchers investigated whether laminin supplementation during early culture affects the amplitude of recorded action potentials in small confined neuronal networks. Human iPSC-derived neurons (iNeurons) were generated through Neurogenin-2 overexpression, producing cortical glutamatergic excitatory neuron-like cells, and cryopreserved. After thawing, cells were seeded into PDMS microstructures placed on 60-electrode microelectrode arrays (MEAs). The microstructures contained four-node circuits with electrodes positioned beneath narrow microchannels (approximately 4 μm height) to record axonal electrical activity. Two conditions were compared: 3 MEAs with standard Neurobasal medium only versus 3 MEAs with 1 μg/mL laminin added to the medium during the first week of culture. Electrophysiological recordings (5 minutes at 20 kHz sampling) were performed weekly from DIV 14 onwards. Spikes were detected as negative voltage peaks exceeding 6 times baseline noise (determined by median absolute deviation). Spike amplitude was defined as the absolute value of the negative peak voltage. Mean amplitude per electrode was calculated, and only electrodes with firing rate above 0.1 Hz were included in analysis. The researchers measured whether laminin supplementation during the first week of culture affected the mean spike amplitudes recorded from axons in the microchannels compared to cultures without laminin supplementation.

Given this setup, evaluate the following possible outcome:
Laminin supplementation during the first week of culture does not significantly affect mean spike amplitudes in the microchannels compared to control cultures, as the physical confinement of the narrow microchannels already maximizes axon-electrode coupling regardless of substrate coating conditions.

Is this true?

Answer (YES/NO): YES